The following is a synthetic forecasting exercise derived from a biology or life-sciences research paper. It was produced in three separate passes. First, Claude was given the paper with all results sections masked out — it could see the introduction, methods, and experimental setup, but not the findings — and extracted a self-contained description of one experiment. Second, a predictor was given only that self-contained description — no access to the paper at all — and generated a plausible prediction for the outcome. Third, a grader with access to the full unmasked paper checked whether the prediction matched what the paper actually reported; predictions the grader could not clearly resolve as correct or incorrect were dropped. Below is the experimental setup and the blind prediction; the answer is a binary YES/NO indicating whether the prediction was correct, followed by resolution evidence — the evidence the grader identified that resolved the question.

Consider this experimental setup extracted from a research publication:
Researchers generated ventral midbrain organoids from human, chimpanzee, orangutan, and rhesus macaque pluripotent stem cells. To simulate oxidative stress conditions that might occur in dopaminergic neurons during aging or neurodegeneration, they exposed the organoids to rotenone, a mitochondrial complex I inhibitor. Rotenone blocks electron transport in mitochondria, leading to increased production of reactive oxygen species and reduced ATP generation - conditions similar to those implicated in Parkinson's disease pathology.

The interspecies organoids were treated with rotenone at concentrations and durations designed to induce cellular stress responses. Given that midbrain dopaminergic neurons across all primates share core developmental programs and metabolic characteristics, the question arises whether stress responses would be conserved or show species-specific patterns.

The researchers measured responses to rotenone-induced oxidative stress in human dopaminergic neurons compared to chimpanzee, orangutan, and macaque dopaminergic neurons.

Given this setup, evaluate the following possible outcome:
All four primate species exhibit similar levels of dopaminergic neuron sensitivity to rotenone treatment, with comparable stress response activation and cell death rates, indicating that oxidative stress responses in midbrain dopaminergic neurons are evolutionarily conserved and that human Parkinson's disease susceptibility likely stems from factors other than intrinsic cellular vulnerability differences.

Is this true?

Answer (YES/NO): NO